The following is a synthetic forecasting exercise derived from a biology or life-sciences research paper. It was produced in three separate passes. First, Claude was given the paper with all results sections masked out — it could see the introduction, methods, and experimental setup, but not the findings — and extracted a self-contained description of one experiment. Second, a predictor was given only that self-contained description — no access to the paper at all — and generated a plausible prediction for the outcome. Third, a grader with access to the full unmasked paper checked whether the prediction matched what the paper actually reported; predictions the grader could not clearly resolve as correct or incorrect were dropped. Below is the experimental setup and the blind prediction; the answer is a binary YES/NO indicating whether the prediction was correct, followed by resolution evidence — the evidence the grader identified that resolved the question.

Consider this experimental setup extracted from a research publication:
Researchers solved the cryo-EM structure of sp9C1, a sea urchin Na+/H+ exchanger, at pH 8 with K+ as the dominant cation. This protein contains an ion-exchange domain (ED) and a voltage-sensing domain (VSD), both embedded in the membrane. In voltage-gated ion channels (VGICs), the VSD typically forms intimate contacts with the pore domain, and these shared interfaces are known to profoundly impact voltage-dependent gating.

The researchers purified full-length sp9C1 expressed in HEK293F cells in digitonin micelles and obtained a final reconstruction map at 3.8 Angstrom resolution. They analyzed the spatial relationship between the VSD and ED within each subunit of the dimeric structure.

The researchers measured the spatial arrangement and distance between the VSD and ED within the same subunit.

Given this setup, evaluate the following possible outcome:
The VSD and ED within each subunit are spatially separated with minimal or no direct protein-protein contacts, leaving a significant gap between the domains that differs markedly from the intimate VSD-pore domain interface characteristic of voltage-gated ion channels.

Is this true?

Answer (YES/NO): YES